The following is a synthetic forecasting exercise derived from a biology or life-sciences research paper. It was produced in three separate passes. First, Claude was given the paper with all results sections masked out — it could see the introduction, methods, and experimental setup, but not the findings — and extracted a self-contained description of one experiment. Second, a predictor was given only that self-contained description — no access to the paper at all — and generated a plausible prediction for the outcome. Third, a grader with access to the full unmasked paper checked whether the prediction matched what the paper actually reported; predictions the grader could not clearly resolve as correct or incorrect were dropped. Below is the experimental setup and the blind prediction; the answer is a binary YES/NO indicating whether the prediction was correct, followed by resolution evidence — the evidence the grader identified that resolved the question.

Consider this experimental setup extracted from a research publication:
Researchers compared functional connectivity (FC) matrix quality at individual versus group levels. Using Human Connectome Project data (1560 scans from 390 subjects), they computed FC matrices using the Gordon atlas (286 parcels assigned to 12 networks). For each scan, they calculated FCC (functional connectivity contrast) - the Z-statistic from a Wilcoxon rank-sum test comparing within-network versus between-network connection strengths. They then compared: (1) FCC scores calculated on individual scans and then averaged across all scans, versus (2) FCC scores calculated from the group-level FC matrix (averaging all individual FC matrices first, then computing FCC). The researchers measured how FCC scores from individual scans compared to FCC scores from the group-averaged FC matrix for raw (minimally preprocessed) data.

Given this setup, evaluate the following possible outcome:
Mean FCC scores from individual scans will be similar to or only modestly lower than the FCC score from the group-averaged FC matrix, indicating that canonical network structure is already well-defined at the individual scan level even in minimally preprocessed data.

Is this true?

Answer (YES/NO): NO